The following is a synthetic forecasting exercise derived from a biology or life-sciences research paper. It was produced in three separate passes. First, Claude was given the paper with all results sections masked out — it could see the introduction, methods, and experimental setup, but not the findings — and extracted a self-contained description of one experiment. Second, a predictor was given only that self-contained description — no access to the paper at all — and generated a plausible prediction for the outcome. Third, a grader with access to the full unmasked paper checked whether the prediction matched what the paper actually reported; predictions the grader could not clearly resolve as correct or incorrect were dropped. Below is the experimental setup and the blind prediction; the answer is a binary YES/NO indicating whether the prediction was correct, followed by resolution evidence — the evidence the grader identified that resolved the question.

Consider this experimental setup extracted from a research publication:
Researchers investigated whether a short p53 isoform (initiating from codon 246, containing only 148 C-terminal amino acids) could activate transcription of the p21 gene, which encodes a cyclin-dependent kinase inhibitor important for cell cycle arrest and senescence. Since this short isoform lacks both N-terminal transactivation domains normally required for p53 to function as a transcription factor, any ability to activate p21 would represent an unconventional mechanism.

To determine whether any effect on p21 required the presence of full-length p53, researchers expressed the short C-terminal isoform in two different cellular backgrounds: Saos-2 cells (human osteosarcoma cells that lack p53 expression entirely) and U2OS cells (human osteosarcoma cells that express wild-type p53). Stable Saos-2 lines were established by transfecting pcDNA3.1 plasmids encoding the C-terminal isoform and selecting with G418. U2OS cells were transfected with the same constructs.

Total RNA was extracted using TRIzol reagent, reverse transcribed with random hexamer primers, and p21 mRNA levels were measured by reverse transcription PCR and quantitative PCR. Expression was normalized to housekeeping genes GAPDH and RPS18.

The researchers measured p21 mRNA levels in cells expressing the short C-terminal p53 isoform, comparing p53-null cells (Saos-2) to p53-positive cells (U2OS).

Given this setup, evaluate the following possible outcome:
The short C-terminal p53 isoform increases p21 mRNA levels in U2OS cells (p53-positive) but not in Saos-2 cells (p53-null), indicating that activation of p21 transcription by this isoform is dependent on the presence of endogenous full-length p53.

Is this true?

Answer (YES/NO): NO